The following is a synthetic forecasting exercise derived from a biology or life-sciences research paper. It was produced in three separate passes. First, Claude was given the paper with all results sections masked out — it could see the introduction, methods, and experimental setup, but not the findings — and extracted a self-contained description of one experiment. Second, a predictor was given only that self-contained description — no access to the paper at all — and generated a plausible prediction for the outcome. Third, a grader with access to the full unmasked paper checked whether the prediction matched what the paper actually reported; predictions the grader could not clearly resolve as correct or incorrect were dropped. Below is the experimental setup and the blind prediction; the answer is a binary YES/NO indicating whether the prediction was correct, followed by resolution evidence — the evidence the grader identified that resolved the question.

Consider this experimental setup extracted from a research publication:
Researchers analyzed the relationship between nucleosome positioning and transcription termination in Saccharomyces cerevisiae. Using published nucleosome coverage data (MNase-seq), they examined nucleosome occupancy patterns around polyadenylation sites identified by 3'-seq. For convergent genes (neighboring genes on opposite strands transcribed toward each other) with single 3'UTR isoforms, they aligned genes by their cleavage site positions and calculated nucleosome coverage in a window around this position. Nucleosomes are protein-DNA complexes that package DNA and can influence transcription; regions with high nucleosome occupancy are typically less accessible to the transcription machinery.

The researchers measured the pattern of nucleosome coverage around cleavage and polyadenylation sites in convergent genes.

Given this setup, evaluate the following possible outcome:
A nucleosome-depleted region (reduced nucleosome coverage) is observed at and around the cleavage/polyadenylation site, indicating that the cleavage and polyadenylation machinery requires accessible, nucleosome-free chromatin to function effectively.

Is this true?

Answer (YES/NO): YES